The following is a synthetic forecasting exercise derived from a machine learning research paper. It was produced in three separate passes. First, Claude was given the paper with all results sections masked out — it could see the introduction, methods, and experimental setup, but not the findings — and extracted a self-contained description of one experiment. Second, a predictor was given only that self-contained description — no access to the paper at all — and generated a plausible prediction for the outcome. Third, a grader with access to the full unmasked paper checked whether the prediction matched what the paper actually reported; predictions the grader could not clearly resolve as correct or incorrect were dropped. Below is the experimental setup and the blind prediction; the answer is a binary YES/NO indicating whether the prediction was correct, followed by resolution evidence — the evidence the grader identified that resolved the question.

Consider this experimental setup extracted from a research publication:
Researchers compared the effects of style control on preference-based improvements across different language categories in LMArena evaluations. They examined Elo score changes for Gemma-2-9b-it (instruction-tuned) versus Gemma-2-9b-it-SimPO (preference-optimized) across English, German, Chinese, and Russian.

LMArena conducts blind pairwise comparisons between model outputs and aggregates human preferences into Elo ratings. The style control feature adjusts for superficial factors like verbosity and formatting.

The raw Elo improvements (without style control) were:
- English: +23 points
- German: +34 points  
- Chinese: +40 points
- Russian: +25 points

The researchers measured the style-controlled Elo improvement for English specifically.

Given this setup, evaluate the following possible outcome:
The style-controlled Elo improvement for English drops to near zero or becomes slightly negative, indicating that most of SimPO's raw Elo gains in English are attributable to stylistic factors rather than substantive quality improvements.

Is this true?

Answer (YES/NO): NO